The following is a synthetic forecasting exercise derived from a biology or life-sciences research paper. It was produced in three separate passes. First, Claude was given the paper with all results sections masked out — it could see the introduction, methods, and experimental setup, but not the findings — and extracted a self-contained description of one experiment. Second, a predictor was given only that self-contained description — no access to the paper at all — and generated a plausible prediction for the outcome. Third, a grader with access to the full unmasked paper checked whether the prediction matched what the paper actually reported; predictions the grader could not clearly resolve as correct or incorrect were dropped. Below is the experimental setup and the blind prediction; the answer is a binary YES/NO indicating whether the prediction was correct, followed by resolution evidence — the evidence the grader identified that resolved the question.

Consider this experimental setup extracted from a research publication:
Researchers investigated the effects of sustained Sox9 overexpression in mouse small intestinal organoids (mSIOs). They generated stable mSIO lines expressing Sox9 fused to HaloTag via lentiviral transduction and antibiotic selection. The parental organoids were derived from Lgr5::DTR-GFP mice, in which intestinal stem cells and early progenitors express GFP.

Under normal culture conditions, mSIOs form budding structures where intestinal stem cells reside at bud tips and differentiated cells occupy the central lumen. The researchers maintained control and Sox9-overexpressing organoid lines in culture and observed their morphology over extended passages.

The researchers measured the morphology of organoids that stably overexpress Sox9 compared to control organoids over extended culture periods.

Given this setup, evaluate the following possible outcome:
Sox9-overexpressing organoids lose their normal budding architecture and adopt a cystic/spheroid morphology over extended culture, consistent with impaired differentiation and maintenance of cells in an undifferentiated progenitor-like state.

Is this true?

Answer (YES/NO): NO